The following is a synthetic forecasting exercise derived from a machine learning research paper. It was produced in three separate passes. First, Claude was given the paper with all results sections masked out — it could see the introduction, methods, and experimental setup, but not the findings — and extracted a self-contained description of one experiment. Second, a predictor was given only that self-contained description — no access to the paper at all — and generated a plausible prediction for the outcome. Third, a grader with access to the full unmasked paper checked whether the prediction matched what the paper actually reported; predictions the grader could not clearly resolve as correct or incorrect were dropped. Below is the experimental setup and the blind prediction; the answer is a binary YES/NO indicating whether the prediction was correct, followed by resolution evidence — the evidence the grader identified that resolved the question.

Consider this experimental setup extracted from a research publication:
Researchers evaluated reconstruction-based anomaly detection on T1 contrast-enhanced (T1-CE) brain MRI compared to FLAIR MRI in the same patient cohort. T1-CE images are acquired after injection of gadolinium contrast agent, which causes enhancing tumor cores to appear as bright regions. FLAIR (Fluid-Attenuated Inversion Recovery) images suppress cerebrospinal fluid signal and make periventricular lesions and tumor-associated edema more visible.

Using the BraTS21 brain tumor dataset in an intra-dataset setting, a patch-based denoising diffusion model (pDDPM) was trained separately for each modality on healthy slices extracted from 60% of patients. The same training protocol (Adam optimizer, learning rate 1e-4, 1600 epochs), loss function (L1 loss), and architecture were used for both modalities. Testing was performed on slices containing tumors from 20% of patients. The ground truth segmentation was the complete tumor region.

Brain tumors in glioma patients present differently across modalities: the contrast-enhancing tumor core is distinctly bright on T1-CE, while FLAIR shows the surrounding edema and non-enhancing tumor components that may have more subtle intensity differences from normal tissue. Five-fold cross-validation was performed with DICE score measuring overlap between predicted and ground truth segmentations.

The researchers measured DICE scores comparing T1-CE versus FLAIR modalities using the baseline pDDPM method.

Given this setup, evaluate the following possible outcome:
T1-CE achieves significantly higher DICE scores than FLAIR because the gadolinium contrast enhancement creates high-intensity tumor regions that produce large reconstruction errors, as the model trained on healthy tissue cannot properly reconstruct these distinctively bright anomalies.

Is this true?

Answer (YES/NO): NO